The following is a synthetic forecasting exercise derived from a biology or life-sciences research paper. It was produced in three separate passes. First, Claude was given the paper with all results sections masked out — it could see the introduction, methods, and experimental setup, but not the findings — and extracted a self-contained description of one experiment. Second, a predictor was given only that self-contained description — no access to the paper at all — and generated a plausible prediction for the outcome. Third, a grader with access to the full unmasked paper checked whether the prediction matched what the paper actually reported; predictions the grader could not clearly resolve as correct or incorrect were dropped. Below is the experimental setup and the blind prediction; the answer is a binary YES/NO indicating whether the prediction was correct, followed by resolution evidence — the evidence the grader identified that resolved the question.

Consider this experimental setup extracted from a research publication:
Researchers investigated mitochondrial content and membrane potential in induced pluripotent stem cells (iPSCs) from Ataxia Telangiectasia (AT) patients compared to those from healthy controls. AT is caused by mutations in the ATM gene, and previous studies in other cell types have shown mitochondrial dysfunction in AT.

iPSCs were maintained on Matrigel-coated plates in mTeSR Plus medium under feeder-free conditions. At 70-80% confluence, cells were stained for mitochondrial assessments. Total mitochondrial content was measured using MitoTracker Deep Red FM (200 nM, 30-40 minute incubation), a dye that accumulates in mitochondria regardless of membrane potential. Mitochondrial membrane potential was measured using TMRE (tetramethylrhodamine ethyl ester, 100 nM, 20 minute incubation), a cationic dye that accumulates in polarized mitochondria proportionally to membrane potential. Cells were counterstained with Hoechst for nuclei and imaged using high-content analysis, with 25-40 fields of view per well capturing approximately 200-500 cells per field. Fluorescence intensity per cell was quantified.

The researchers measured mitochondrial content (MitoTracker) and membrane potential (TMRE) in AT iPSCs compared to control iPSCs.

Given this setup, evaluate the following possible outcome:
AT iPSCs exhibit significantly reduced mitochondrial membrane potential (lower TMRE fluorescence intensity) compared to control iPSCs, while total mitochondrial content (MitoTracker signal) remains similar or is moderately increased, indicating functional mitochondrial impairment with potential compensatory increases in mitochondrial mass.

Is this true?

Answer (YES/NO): NO